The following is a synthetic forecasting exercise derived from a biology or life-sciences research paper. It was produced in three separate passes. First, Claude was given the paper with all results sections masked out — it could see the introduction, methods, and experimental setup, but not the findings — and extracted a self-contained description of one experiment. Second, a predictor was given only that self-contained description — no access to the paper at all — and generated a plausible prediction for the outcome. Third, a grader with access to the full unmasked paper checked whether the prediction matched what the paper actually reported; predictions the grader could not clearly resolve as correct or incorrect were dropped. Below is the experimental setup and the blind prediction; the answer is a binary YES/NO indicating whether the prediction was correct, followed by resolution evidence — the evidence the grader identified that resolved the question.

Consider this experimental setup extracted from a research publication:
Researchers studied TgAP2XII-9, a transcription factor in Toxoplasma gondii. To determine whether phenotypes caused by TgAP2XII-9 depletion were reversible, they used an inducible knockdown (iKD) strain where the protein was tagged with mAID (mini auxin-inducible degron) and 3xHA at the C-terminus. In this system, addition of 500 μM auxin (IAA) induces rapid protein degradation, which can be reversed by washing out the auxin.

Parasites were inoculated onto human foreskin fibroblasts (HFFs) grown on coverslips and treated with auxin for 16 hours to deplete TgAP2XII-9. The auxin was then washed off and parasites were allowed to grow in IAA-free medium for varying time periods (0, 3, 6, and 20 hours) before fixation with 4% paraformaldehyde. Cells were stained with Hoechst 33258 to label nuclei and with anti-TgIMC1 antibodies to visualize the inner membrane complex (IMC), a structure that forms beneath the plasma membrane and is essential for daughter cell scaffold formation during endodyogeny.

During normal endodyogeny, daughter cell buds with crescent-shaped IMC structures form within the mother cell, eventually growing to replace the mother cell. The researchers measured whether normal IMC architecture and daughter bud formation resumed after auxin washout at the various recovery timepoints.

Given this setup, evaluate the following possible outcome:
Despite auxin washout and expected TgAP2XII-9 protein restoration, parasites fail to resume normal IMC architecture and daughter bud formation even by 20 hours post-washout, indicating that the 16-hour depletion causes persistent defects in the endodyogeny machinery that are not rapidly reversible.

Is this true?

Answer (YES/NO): NO